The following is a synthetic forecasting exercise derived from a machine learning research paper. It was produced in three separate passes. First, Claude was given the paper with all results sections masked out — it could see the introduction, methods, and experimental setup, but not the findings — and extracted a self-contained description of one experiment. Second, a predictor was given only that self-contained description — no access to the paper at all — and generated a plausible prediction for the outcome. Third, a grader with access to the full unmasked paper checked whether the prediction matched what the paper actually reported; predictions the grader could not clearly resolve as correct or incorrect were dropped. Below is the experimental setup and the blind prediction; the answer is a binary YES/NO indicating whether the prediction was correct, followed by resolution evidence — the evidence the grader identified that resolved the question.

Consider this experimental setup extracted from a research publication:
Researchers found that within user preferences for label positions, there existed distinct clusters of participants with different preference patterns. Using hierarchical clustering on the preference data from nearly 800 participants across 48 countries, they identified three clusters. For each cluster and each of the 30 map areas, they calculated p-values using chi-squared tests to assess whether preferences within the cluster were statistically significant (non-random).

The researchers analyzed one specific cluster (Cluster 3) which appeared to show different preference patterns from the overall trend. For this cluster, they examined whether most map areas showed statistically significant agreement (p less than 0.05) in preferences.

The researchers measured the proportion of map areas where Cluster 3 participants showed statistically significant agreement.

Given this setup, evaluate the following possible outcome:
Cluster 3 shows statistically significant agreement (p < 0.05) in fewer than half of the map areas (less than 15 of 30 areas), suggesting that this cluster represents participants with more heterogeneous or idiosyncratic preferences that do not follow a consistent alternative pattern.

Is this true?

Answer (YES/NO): YES